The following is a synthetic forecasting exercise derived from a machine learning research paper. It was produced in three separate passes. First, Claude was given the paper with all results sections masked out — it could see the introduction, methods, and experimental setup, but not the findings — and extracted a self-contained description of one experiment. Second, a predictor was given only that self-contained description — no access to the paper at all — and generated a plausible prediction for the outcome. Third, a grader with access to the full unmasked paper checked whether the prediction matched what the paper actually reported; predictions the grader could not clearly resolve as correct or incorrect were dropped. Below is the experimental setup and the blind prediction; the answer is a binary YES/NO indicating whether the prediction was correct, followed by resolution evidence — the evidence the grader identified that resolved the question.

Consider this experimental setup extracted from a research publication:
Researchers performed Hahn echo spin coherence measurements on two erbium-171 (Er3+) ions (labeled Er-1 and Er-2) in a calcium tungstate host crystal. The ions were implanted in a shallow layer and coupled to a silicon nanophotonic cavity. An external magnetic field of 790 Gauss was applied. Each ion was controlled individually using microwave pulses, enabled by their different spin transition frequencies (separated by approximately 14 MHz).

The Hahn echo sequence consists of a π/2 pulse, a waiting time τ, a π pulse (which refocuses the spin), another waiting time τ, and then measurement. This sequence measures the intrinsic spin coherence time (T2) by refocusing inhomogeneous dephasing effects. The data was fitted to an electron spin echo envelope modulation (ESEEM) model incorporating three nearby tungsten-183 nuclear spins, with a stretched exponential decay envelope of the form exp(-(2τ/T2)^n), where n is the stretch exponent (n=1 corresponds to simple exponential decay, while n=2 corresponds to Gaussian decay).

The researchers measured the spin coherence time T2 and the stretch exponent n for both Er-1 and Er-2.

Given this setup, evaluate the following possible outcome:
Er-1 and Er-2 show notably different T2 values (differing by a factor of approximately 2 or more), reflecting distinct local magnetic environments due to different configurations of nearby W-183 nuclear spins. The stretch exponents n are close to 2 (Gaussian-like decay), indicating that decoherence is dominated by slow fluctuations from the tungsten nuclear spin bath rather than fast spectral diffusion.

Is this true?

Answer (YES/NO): NO